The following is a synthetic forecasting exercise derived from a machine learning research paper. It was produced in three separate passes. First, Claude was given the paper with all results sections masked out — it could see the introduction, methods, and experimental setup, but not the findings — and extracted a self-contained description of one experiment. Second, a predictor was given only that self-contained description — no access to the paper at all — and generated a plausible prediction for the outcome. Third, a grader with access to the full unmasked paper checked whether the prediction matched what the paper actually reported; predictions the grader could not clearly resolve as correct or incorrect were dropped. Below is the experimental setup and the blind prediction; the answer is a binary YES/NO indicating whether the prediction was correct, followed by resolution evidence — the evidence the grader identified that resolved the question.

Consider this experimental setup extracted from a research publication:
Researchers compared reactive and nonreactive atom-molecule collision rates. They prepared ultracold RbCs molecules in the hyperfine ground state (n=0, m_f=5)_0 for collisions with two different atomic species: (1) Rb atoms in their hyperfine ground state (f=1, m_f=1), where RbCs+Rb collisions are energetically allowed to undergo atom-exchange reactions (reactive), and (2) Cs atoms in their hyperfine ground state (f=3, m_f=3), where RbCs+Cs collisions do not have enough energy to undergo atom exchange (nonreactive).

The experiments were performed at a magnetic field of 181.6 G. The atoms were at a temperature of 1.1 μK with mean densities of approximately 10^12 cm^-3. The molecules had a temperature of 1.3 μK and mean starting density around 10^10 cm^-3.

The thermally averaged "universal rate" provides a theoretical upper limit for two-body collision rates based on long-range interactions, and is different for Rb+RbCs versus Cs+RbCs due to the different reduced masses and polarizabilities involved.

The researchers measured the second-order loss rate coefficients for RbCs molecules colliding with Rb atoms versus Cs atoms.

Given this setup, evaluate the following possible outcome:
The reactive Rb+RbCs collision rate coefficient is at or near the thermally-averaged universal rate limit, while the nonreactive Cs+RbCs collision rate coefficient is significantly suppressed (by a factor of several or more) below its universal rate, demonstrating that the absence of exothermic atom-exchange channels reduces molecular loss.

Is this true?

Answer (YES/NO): NO